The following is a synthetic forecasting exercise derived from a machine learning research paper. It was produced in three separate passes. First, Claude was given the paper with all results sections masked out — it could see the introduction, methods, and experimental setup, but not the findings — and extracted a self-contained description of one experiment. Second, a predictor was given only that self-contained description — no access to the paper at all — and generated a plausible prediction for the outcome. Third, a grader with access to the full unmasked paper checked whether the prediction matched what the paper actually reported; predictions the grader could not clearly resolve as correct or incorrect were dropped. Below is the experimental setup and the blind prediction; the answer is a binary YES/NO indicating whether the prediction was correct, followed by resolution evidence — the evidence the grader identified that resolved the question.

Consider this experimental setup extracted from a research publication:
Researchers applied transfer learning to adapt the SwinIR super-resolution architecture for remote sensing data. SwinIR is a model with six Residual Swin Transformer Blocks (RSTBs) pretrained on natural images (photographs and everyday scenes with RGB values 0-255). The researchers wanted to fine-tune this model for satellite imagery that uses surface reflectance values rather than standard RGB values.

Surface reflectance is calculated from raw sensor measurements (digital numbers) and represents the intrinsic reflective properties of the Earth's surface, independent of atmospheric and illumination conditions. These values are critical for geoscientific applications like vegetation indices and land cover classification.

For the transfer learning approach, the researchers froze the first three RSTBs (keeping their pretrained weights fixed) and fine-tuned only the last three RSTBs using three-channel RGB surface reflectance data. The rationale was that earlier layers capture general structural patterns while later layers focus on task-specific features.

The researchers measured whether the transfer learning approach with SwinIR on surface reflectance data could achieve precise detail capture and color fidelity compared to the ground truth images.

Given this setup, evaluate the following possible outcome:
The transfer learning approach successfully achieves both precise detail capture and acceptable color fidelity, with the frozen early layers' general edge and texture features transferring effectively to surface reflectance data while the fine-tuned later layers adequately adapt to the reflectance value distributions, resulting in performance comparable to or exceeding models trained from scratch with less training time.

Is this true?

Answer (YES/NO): NO